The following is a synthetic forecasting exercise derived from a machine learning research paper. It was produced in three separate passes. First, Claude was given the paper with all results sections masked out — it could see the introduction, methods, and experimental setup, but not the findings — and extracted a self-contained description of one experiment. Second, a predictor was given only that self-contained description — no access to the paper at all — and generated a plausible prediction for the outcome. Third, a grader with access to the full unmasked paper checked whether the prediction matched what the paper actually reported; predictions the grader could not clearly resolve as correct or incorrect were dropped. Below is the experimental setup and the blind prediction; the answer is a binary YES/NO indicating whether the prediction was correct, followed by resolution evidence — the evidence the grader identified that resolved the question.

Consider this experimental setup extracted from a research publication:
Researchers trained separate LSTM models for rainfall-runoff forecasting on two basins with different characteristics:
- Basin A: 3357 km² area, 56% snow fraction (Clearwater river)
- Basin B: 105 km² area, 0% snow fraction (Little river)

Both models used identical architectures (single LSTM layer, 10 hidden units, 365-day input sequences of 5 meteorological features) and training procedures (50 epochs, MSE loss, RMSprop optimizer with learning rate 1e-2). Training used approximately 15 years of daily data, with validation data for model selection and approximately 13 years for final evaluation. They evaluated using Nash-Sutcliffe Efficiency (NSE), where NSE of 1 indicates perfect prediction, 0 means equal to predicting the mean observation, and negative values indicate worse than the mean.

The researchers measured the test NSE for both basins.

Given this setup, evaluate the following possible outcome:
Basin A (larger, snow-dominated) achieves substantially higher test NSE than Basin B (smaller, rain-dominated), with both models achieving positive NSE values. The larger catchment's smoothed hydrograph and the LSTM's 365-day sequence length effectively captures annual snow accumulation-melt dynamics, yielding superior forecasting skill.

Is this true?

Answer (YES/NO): NO